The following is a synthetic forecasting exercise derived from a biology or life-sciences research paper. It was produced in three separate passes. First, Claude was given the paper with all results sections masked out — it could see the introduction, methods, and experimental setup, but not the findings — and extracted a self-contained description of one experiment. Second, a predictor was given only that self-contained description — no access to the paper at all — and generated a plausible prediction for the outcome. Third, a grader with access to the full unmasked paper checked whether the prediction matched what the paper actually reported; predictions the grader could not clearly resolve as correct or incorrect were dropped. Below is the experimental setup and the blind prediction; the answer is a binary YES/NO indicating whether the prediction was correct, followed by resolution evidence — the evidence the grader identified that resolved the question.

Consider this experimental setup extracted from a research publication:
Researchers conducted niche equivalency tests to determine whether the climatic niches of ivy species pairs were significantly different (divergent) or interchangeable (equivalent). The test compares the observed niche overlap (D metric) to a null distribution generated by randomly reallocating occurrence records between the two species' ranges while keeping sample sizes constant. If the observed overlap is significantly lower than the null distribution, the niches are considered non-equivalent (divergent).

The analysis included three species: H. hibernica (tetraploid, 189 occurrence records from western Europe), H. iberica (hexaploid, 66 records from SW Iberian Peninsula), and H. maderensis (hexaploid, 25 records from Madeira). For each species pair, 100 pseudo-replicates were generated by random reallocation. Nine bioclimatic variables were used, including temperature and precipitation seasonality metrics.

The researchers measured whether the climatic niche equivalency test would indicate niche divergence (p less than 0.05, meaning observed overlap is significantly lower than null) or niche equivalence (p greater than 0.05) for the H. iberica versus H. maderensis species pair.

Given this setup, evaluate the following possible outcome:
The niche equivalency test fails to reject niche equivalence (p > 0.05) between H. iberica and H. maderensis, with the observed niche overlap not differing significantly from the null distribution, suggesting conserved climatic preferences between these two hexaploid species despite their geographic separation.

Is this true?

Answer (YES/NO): NO